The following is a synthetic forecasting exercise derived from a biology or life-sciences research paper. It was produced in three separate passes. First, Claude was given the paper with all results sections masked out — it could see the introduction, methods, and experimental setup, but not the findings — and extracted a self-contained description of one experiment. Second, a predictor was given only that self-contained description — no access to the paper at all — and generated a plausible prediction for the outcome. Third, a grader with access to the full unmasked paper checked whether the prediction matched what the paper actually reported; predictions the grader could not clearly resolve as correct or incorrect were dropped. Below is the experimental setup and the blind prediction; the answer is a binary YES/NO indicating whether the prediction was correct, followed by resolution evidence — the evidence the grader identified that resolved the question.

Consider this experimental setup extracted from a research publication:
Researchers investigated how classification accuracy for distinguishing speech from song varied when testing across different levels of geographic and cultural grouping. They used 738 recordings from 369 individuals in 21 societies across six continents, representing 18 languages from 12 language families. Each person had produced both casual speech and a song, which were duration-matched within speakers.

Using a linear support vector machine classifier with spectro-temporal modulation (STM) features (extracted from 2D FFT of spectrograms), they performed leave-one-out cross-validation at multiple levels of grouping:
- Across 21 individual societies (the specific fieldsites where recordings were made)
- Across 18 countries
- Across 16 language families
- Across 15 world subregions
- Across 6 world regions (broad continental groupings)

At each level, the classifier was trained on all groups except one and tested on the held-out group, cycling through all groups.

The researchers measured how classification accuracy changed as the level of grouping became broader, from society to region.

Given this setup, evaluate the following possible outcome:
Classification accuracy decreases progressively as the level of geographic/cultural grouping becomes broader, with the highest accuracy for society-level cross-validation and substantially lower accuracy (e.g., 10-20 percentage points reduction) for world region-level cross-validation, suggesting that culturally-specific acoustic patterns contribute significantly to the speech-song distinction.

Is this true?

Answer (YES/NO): NO